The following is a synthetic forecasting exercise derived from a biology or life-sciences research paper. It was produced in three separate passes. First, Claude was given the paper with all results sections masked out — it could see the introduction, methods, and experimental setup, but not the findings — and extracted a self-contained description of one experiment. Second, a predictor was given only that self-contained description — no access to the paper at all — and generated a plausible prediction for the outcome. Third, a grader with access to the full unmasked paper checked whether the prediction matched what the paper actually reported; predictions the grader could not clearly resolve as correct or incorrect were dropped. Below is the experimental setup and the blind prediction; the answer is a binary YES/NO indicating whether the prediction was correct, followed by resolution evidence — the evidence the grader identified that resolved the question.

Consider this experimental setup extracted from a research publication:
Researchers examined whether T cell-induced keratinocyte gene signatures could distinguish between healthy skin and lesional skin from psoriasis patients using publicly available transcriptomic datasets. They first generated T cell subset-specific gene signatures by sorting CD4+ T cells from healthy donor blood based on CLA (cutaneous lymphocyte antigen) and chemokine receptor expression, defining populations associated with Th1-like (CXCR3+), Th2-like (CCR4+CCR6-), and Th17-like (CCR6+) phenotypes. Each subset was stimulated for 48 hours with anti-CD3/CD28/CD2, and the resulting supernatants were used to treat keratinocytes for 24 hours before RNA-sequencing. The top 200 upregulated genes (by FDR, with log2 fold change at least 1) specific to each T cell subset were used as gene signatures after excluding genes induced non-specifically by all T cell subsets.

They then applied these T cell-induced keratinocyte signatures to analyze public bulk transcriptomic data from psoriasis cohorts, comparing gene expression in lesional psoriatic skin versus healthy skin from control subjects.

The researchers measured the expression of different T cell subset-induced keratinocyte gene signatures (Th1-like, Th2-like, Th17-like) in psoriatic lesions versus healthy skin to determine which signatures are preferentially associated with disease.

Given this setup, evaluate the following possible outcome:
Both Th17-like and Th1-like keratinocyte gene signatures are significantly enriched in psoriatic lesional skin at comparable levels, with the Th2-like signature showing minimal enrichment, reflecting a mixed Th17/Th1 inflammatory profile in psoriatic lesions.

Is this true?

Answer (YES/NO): NO